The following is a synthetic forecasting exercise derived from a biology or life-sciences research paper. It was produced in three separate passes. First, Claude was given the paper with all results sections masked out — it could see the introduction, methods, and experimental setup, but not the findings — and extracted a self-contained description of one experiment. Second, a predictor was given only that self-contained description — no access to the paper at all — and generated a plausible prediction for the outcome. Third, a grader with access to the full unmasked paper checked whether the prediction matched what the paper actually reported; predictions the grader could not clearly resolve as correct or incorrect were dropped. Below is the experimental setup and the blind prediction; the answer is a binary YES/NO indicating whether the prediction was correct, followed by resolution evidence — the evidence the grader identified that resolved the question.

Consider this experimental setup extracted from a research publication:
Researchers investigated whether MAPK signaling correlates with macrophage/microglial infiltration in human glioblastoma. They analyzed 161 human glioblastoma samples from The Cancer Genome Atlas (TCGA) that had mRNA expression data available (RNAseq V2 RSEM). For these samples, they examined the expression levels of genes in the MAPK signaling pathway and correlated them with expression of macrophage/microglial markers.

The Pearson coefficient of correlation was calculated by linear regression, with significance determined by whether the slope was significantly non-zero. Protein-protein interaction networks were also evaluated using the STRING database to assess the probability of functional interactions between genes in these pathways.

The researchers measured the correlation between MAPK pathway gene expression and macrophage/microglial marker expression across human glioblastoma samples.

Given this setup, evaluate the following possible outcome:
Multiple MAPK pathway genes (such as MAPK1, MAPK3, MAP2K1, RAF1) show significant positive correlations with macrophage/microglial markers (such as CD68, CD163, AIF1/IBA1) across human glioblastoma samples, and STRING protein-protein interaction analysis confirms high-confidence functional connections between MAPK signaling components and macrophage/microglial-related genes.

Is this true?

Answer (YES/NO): NO